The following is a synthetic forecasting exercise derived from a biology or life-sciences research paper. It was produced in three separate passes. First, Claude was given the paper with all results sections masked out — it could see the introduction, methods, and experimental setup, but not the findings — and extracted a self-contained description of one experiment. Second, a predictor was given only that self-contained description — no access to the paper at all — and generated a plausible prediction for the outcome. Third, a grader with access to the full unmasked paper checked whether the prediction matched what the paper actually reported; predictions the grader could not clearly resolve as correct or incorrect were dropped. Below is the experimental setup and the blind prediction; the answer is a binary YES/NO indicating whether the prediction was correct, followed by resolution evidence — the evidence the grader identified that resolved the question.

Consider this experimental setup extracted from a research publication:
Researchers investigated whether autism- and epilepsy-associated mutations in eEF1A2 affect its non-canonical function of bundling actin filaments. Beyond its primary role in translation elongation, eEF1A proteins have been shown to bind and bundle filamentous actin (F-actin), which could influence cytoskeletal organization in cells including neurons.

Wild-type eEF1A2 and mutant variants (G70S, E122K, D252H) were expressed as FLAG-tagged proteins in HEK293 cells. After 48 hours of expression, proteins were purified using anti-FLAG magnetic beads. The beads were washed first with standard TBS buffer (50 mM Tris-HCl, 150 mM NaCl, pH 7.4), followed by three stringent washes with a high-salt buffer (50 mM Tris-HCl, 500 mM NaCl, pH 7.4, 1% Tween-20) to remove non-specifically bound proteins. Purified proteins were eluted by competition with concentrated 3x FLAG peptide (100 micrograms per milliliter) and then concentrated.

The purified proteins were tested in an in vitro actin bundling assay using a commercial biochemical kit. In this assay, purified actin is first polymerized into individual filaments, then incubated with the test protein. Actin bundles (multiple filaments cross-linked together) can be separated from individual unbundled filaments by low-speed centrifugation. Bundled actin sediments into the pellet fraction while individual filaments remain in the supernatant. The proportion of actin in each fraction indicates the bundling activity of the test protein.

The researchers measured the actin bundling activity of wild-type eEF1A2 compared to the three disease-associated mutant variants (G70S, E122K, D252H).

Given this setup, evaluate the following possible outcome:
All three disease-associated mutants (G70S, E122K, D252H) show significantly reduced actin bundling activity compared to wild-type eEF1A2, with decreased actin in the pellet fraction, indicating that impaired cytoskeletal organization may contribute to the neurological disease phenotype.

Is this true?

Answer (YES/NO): NO